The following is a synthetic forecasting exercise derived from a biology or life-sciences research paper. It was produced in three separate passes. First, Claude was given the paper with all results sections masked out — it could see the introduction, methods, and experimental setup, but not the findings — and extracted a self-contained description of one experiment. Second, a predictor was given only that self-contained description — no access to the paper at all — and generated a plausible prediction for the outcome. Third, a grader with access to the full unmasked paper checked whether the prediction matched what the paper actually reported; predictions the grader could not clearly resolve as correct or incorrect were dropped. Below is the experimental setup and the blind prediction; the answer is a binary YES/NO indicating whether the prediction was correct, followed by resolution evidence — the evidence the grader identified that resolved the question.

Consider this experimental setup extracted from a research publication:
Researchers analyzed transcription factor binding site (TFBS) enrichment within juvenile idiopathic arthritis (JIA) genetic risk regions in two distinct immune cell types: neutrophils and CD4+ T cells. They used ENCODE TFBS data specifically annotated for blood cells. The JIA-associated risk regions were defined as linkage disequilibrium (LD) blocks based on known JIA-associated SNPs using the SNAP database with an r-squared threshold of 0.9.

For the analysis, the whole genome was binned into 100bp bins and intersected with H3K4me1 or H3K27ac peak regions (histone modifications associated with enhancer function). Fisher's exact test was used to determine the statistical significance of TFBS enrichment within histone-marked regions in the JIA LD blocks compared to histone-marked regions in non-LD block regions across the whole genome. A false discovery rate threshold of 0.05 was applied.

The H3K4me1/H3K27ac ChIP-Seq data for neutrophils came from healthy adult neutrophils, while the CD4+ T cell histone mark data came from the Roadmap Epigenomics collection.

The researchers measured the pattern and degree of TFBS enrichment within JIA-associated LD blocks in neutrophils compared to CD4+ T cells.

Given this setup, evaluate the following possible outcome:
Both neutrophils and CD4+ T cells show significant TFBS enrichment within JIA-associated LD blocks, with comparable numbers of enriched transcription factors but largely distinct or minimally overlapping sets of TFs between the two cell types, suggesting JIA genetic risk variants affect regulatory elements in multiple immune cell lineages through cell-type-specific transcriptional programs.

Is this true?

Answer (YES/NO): NO